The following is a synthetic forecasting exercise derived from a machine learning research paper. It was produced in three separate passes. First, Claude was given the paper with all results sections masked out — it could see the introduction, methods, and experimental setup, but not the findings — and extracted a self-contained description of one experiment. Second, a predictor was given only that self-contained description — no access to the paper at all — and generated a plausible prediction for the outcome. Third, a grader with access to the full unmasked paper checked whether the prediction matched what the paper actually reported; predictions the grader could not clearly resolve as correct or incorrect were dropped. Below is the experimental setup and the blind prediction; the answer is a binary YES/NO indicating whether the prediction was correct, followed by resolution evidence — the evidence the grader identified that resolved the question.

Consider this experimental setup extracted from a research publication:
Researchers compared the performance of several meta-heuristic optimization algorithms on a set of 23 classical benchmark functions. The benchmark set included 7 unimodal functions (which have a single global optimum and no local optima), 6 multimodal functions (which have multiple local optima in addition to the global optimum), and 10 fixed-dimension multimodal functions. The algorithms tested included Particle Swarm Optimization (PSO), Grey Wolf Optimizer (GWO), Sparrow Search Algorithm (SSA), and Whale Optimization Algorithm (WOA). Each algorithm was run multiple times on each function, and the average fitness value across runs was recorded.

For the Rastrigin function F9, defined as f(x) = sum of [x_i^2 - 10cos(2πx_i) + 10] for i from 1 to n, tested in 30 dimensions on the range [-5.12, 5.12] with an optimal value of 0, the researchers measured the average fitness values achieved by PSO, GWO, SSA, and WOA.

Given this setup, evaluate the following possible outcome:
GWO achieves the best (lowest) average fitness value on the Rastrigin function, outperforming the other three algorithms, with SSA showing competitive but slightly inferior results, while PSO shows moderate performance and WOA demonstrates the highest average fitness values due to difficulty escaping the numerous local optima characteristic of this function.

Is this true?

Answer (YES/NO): NO